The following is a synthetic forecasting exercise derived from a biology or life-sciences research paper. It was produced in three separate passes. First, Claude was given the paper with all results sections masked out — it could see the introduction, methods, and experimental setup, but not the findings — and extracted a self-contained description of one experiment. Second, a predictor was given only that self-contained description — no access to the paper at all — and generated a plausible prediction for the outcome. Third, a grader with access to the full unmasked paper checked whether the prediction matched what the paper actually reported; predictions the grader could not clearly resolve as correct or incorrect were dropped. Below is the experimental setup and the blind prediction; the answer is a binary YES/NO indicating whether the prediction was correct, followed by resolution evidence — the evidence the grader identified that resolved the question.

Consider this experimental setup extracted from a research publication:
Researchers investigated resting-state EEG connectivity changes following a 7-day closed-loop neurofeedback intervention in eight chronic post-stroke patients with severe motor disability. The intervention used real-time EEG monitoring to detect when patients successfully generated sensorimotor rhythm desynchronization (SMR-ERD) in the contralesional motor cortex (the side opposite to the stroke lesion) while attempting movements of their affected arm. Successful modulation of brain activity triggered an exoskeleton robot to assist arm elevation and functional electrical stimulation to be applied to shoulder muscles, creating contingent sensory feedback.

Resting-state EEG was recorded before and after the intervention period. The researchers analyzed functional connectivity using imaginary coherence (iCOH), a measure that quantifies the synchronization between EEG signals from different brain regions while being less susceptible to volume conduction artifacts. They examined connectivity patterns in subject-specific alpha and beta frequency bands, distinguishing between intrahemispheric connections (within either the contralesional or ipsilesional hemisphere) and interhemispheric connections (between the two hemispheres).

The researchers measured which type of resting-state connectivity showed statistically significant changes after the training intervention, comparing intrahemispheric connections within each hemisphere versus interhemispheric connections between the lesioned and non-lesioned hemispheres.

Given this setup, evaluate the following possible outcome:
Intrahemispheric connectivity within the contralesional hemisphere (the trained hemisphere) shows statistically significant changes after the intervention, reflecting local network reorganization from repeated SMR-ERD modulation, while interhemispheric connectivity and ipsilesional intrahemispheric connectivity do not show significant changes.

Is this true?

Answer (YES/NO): YES